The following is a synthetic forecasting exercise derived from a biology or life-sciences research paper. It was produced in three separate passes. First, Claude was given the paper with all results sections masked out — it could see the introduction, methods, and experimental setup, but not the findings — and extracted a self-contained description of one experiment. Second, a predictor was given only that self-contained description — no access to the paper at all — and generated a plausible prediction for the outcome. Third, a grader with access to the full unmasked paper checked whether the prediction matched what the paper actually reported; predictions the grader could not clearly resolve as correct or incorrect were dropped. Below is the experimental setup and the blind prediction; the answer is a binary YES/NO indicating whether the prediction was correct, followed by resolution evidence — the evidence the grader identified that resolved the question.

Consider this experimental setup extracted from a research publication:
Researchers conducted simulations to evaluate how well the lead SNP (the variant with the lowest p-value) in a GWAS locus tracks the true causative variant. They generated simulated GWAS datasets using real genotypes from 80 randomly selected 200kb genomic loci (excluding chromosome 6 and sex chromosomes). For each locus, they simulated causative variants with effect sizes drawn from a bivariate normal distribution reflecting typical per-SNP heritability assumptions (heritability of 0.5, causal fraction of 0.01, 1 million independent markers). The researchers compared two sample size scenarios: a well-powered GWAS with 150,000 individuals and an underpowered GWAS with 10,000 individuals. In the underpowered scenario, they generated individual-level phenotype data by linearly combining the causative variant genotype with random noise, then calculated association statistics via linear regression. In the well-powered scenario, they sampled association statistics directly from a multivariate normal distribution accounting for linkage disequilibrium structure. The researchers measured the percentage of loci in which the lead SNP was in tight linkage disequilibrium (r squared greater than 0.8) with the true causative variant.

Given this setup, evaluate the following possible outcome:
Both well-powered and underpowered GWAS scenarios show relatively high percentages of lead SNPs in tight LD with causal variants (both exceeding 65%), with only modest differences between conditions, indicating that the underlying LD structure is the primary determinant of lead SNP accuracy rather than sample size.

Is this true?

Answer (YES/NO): NO